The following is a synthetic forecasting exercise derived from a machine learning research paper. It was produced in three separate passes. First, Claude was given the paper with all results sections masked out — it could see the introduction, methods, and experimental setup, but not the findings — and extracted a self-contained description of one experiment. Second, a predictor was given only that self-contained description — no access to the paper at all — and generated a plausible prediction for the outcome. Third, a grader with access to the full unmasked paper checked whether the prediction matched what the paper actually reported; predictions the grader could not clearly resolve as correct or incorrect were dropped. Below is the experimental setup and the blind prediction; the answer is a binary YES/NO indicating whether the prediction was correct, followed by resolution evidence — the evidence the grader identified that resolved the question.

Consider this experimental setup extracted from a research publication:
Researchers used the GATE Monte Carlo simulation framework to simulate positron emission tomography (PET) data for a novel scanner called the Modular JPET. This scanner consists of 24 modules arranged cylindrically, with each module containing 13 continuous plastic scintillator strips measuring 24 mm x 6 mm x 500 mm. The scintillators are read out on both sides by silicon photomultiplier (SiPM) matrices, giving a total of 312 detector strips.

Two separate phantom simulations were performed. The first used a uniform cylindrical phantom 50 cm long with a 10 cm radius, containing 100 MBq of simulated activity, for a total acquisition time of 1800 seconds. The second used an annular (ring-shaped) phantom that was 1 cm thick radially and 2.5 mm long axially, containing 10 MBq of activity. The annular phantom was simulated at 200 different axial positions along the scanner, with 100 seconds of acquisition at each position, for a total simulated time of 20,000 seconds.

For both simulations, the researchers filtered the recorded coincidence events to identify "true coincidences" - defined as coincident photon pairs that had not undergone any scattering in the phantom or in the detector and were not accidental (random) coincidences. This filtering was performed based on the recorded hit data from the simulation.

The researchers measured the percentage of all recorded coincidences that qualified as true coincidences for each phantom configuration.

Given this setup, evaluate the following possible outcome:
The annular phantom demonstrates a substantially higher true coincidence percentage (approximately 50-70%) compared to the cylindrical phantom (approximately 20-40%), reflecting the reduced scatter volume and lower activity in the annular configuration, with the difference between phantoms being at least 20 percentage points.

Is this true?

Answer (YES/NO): NO